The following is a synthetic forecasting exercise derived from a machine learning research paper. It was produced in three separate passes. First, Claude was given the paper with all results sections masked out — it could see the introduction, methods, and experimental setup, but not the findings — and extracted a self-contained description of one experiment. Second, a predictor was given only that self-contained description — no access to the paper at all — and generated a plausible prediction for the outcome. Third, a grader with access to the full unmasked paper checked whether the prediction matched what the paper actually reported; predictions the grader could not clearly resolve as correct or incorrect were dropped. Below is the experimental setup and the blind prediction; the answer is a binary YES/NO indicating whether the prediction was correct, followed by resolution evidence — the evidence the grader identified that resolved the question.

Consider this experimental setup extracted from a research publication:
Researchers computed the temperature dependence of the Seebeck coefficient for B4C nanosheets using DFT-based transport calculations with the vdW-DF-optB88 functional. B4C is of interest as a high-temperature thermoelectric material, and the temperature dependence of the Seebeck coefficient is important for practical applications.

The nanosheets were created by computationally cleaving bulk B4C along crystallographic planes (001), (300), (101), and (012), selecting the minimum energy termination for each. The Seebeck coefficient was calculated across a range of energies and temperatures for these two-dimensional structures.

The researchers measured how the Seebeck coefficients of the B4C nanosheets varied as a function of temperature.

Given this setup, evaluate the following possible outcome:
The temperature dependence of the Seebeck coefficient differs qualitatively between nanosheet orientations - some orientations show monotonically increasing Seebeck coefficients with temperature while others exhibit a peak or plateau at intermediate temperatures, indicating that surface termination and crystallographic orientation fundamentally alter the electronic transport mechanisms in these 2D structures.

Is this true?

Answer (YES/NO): NO